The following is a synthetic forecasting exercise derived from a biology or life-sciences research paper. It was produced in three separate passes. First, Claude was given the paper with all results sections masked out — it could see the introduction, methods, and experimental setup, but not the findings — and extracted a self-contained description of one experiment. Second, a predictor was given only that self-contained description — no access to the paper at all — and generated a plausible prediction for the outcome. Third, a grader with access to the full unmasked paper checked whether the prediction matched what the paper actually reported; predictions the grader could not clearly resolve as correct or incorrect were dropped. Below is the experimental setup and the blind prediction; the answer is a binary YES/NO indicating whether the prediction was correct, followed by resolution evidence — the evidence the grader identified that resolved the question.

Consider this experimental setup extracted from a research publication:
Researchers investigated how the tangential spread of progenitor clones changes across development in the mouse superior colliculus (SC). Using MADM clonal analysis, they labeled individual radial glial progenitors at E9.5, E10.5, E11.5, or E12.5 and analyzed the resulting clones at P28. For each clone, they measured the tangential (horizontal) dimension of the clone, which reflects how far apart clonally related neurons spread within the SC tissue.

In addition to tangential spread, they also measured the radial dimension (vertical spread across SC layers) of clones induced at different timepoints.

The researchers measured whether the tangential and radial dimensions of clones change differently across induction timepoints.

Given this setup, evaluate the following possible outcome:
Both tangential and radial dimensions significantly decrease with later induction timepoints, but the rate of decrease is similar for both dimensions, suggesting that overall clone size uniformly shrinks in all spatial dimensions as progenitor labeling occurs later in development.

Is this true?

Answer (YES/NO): NO